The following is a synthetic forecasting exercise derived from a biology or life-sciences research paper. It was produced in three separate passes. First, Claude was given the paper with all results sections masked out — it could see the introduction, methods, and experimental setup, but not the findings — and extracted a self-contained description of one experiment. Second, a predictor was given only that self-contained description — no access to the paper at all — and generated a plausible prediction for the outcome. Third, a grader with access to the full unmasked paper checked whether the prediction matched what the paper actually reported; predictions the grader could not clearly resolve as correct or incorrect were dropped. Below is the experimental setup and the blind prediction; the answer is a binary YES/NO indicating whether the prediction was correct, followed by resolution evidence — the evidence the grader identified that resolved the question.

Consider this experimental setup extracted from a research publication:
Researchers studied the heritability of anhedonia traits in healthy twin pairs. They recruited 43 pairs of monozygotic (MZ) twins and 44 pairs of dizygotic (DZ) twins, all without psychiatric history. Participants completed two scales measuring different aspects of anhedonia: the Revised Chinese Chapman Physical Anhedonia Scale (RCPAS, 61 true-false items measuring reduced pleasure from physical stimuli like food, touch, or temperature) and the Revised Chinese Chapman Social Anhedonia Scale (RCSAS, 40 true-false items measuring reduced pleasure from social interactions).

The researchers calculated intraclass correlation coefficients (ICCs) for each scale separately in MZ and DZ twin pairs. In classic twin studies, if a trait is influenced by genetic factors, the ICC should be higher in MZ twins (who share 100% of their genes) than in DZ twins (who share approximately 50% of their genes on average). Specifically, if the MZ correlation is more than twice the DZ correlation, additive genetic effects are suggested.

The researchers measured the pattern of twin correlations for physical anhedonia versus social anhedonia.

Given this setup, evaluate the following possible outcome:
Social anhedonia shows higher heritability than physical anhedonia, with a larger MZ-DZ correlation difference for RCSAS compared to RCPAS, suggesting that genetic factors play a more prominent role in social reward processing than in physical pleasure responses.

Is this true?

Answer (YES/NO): NO